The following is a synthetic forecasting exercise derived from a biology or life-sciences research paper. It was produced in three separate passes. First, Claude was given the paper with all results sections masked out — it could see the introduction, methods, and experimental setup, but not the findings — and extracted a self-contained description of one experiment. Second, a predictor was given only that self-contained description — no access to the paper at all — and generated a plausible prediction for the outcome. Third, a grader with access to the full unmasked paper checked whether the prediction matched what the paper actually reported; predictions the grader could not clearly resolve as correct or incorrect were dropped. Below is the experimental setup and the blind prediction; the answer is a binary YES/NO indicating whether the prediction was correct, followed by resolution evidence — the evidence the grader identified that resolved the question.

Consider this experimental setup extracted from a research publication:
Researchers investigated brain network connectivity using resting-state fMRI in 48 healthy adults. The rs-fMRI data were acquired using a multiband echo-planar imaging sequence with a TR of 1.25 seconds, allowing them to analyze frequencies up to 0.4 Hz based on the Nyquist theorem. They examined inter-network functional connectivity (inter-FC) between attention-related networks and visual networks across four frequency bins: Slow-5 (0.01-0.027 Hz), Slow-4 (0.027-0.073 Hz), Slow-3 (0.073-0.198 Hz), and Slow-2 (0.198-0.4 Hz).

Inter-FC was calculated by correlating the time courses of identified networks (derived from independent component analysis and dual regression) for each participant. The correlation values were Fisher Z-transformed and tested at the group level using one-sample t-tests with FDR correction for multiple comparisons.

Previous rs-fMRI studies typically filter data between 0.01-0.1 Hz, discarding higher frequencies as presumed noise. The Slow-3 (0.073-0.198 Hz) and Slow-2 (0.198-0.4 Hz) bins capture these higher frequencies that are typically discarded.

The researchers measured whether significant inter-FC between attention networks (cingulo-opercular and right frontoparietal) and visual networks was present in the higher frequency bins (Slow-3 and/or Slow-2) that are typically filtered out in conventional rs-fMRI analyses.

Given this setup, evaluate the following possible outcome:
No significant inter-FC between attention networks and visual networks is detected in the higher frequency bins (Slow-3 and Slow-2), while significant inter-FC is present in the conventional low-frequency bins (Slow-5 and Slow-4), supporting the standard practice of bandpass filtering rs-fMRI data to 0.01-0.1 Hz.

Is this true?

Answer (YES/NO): NO